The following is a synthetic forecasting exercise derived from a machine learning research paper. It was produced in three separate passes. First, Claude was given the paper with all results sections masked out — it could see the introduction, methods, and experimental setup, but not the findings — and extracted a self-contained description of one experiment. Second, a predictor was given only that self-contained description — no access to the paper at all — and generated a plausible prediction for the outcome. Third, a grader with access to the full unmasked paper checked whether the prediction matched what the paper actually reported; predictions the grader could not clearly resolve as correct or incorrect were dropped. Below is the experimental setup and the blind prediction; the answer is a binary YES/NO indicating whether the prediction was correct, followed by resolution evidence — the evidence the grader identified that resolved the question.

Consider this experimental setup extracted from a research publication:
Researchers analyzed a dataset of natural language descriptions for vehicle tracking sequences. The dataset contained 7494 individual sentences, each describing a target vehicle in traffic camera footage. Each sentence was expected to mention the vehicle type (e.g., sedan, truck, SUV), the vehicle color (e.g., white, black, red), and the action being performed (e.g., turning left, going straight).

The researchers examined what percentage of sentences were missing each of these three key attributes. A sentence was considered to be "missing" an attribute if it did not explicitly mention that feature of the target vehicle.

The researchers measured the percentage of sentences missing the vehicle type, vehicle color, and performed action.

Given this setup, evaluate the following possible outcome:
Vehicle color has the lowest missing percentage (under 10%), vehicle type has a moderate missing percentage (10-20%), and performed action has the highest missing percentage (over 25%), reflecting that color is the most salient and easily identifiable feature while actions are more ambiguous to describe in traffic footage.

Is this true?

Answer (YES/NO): NO